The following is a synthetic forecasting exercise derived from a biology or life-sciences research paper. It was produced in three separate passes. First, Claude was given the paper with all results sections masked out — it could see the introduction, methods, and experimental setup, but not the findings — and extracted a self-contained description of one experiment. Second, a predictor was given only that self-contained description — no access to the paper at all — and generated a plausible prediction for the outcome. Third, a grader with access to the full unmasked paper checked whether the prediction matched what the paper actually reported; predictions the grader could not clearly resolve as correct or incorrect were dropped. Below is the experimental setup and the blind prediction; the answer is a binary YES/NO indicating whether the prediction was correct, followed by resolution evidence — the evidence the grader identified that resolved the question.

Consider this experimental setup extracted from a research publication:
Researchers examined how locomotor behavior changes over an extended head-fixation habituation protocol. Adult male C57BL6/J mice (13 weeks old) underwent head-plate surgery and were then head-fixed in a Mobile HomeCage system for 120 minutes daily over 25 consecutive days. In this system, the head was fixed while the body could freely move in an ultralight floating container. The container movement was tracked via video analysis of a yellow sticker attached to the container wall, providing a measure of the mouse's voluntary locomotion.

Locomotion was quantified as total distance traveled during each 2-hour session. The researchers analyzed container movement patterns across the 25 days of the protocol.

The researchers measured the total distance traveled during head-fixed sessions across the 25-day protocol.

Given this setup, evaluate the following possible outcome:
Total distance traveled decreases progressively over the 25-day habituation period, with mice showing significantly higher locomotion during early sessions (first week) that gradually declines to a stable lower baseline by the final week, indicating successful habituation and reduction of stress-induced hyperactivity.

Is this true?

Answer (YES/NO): NO